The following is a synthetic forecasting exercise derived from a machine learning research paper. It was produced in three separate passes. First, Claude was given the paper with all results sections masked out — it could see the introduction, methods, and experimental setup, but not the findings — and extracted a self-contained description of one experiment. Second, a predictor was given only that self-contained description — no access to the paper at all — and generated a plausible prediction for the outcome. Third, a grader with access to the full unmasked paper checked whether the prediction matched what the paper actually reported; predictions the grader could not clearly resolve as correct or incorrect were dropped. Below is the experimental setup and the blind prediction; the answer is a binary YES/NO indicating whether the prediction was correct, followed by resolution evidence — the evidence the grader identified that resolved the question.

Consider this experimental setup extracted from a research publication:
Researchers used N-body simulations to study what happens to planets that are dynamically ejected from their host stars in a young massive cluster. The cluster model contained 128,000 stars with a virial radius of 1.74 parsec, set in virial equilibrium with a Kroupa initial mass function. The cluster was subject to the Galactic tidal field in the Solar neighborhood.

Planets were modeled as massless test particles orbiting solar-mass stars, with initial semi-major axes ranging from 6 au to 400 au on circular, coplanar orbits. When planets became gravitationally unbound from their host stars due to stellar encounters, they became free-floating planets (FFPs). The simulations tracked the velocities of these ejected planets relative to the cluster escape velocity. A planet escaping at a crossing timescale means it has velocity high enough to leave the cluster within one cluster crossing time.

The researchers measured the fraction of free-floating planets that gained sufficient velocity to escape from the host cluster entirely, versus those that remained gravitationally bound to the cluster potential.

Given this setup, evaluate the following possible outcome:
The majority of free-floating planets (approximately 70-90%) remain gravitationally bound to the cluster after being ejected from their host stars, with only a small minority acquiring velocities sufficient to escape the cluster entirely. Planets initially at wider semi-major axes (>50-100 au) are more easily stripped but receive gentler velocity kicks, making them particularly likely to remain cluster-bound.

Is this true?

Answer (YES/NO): YES